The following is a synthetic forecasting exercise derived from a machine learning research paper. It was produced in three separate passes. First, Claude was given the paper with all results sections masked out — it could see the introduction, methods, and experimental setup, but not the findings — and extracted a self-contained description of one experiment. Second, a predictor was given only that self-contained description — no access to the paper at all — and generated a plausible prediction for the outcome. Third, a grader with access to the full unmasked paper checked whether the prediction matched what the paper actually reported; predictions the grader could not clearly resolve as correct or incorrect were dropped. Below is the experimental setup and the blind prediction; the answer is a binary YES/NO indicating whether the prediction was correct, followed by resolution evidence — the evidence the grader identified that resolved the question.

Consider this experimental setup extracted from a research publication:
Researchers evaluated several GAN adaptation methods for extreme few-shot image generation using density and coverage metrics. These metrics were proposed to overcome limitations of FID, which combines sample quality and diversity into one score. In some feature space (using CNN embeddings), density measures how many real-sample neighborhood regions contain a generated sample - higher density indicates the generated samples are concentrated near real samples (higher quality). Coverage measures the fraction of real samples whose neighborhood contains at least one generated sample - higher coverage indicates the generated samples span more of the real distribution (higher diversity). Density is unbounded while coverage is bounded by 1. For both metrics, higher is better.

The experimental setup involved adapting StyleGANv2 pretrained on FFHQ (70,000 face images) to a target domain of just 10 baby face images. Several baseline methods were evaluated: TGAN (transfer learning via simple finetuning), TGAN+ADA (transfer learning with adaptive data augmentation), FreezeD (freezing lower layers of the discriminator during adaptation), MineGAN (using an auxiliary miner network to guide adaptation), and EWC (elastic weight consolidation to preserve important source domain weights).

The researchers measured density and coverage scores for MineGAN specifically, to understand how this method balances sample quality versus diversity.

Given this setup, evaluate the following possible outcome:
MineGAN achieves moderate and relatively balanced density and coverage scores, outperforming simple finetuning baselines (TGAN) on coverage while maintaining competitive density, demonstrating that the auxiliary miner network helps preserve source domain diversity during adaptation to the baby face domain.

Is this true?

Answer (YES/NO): NO